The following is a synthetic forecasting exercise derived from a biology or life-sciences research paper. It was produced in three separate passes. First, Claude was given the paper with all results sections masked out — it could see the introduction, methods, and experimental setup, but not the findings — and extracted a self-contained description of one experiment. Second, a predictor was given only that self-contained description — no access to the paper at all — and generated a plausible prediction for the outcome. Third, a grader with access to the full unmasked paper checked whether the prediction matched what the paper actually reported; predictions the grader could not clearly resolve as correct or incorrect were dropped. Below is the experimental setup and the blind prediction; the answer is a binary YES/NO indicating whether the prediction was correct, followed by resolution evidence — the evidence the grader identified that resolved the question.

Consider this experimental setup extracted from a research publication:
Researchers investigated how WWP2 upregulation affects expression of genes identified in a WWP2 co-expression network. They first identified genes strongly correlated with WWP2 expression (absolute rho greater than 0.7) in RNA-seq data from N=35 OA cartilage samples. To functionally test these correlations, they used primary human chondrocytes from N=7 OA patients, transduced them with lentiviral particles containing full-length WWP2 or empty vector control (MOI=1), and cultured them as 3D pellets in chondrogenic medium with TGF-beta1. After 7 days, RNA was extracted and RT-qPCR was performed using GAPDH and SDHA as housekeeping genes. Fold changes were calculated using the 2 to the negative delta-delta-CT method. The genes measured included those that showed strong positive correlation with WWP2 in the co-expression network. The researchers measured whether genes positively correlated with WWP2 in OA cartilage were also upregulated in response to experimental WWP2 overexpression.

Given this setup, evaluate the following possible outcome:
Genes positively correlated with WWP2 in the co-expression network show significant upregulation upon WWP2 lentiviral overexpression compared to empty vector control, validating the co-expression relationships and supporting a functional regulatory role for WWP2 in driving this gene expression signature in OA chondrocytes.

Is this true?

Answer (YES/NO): NO